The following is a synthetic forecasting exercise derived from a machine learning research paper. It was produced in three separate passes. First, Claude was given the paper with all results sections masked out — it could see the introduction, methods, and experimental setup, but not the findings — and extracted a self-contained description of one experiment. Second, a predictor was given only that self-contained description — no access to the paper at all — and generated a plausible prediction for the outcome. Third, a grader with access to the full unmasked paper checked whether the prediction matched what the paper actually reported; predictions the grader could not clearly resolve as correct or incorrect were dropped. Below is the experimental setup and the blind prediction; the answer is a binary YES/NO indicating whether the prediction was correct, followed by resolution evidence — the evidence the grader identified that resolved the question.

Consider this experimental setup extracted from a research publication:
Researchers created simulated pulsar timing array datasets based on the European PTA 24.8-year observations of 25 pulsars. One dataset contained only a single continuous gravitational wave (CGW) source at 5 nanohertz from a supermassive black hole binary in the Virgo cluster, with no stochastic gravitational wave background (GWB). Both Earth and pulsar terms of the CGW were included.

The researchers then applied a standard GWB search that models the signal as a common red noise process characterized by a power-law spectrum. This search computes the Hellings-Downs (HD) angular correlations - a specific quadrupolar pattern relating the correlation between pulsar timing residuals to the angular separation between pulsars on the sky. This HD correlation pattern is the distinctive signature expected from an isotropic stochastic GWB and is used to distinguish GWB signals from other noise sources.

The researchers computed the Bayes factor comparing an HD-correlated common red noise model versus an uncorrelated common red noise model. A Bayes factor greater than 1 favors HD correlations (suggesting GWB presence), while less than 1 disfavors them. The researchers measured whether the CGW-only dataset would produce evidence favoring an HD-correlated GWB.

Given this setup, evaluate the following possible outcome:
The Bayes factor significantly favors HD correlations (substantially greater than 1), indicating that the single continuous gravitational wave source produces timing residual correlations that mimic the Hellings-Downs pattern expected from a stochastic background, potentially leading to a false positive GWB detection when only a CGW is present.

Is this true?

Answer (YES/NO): YES